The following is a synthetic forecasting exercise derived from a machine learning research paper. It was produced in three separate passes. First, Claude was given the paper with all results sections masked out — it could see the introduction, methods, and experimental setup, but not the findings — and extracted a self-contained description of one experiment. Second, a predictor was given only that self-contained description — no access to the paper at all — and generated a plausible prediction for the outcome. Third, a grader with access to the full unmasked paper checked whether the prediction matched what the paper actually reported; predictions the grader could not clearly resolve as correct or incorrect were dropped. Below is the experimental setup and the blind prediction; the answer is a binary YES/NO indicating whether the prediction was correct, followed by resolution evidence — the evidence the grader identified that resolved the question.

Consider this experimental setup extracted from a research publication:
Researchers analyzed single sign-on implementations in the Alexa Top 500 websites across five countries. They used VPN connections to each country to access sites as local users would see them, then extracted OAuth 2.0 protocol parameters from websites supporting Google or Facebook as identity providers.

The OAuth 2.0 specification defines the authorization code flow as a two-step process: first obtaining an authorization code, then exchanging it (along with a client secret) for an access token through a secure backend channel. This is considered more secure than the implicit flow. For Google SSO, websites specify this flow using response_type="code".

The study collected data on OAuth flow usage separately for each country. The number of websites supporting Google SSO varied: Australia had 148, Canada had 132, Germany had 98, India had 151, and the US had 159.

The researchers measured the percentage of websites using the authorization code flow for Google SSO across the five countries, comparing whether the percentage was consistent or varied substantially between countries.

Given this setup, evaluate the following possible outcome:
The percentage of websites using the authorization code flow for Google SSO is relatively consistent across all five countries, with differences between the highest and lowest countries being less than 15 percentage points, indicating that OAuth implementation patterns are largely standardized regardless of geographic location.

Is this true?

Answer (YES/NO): NO